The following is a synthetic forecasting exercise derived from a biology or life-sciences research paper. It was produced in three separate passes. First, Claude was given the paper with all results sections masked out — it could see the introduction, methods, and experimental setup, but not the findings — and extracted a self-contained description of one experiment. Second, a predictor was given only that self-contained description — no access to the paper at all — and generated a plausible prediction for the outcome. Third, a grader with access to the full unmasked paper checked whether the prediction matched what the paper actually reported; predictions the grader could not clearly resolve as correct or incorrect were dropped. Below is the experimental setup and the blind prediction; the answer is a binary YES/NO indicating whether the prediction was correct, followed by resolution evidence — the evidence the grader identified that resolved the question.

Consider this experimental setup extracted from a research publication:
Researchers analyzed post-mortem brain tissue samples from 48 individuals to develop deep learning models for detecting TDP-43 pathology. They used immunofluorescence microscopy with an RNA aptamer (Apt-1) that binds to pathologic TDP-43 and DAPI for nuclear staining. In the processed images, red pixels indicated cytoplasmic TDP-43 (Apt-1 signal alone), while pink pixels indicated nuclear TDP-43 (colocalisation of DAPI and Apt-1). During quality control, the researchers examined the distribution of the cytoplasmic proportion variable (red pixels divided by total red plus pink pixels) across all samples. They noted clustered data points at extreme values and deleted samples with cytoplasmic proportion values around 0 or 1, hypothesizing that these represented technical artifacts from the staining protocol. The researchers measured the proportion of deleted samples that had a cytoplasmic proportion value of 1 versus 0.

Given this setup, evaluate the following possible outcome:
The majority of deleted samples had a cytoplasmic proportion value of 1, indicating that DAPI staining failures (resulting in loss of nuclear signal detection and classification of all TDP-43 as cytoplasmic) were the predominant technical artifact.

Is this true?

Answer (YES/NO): YES